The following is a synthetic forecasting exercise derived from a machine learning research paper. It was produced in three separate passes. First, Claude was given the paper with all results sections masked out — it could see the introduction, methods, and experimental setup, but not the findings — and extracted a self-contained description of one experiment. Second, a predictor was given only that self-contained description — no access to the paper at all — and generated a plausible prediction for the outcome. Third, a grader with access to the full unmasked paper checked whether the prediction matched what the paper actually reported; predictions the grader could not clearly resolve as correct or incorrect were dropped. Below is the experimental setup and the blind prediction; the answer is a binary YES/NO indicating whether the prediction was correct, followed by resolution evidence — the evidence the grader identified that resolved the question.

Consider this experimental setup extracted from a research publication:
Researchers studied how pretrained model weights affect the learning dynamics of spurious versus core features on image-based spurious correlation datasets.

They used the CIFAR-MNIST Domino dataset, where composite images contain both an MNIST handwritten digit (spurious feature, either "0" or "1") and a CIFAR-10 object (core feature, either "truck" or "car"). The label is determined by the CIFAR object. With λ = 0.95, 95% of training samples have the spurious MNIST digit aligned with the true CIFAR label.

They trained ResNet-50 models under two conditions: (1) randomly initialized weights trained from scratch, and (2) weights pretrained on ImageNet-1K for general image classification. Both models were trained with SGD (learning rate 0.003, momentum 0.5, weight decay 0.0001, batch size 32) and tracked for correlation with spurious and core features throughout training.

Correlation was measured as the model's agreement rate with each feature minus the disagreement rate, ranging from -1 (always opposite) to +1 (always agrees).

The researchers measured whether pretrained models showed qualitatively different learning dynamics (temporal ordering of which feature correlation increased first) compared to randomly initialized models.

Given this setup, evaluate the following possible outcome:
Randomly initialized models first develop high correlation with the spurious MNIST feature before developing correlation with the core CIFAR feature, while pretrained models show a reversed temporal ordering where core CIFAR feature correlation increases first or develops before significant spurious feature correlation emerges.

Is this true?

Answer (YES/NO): YES